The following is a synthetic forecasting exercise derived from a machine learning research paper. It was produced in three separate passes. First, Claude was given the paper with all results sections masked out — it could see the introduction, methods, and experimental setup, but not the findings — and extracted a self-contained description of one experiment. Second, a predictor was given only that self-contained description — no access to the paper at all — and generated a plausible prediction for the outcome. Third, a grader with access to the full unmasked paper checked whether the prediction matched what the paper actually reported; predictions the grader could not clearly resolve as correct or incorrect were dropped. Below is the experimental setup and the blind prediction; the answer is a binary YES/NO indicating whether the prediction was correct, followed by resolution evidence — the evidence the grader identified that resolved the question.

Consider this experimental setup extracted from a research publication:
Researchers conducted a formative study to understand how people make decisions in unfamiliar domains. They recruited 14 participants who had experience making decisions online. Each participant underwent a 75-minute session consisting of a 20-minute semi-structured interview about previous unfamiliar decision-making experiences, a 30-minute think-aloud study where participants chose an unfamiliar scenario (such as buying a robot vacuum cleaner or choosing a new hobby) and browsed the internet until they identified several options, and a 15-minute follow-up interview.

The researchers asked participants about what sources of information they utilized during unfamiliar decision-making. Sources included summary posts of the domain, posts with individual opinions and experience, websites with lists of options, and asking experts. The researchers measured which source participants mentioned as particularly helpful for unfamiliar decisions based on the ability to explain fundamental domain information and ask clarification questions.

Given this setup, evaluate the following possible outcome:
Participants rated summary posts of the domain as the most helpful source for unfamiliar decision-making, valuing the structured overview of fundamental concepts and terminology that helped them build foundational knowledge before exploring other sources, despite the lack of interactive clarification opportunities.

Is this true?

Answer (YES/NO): NO